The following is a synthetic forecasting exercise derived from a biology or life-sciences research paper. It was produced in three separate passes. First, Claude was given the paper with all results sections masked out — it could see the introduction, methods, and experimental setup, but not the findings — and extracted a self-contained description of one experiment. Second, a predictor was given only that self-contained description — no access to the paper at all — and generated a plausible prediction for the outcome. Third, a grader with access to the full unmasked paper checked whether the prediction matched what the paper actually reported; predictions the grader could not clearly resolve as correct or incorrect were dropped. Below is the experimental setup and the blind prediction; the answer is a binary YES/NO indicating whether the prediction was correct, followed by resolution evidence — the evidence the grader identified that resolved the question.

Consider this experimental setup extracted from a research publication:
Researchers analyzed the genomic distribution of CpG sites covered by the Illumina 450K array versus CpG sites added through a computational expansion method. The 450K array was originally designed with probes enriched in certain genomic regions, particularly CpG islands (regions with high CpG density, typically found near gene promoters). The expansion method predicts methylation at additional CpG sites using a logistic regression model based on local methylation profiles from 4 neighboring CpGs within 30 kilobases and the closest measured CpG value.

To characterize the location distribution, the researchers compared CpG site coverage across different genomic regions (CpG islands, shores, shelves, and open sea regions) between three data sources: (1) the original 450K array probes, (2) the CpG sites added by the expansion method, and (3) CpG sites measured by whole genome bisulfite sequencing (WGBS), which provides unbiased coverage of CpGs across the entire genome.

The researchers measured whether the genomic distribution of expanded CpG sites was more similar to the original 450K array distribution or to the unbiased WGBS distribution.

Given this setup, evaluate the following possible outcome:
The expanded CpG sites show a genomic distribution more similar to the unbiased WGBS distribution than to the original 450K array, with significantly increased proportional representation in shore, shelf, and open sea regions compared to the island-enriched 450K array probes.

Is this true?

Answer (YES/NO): YES